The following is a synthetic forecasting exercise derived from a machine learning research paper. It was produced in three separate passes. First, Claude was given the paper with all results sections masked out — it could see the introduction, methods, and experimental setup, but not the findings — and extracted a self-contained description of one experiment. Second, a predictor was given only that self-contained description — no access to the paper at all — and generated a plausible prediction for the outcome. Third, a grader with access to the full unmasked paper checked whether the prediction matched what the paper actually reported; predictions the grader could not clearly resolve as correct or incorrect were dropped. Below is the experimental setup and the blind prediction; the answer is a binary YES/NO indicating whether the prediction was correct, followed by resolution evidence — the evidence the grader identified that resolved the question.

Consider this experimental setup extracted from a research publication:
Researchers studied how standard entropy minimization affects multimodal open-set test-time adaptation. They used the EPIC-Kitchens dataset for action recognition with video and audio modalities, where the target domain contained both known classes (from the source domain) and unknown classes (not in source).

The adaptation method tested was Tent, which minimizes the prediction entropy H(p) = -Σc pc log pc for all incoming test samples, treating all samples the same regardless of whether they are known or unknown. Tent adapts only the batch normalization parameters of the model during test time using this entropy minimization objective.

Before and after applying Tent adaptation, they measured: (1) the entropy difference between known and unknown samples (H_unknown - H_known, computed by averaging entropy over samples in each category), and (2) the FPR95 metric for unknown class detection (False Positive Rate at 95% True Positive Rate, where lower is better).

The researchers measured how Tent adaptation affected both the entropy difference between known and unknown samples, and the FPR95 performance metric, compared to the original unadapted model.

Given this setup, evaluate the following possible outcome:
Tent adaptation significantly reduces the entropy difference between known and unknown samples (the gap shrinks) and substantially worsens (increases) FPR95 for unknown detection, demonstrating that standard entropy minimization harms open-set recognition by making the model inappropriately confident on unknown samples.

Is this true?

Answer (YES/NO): YES